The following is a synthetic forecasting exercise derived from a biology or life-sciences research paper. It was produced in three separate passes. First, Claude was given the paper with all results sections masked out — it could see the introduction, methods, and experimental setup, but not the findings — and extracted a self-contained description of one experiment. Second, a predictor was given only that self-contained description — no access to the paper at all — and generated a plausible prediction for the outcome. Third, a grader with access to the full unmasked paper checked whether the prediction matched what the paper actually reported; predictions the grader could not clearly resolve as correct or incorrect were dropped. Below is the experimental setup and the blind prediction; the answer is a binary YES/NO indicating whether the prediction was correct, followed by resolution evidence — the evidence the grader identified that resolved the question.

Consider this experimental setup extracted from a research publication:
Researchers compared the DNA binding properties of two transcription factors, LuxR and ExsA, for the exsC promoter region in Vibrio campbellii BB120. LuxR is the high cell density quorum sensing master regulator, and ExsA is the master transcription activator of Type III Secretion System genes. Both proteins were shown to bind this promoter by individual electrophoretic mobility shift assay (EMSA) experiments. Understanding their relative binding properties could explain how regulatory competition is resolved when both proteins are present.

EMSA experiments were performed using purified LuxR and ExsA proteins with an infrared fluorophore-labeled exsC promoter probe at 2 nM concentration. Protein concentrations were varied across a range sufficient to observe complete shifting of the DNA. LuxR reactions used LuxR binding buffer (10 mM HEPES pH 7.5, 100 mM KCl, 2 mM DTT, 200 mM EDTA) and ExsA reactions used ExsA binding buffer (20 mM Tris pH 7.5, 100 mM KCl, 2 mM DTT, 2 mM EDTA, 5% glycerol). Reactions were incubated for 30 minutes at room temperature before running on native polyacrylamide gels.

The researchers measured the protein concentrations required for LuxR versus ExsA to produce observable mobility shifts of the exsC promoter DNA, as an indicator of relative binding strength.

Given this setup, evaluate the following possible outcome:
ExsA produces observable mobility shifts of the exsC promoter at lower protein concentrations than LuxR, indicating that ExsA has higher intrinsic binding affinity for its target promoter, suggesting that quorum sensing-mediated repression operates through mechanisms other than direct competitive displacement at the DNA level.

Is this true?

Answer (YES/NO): YES